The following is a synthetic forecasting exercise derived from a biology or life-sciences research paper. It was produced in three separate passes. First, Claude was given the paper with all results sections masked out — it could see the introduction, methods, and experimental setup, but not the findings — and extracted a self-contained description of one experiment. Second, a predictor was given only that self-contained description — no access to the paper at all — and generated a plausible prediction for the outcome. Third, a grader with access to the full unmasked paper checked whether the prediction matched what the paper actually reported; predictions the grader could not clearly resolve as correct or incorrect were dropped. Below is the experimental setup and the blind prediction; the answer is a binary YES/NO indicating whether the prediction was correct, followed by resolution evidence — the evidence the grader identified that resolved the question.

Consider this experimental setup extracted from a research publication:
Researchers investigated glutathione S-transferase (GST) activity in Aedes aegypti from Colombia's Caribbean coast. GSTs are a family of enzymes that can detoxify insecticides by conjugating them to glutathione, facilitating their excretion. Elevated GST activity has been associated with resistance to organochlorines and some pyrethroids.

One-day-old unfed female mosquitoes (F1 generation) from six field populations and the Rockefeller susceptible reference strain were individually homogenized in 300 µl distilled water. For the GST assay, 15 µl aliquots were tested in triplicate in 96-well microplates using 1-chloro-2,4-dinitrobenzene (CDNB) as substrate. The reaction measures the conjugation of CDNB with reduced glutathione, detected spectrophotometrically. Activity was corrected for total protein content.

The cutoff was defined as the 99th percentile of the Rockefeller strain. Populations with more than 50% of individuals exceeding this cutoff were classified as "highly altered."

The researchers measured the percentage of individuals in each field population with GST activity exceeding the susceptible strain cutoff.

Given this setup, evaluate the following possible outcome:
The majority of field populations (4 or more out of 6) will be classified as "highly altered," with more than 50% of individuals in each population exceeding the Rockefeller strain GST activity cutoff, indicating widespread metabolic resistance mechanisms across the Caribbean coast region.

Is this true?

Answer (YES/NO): NO